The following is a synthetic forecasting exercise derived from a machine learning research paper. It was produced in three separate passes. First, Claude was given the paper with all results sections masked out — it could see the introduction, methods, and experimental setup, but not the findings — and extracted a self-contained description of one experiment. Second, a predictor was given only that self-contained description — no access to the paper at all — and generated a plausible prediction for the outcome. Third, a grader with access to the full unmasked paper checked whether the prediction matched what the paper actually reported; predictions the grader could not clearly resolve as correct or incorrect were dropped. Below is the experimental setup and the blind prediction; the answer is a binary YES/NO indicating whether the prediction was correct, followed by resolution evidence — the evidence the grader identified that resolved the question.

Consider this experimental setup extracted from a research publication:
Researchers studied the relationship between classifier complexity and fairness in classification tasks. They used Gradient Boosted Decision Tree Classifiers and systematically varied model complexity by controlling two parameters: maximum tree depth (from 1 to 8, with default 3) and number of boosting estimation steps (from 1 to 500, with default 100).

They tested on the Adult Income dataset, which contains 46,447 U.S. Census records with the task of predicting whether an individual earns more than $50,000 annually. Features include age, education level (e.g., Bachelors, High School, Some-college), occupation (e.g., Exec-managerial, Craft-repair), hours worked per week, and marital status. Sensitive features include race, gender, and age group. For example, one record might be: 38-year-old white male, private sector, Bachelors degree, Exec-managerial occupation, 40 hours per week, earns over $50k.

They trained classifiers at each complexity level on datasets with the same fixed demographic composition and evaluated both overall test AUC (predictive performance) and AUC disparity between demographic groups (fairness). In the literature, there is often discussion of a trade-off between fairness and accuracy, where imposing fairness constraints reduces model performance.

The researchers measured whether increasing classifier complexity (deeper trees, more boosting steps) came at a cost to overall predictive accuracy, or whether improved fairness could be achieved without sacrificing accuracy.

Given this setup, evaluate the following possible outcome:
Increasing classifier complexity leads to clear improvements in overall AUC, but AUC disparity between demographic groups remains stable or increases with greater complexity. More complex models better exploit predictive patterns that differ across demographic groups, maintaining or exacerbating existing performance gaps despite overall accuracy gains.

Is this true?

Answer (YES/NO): NO